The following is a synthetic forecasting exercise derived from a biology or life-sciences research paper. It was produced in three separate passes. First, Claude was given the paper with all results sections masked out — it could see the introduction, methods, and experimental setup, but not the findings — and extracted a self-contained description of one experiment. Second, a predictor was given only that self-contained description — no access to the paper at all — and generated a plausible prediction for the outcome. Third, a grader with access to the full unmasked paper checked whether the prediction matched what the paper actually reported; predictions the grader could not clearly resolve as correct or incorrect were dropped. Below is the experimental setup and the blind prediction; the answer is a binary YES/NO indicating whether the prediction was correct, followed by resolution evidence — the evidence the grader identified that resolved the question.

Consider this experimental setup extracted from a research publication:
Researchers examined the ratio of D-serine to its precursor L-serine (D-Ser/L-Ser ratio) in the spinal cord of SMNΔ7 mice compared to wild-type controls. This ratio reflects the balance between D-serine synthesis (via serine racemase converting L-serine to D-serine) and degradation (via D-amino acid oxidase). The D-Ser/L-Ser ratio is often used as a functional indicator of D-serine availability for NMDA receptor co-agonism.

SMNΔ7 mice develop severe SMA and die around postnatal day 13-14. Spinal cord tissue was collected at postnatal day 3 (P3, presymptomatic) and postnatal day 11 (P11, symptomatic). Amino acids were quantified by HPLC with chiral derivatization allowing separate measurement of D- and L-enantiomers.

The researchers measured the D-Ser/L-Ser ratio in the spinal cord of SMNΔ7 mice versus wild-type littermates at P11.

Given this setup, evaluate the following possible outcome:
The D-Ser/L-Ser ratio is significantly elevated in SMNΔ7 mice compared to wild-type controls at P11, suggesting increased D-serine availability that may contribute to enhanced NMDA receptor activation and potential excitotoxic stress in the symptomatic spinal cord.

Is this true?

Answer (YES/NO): NO